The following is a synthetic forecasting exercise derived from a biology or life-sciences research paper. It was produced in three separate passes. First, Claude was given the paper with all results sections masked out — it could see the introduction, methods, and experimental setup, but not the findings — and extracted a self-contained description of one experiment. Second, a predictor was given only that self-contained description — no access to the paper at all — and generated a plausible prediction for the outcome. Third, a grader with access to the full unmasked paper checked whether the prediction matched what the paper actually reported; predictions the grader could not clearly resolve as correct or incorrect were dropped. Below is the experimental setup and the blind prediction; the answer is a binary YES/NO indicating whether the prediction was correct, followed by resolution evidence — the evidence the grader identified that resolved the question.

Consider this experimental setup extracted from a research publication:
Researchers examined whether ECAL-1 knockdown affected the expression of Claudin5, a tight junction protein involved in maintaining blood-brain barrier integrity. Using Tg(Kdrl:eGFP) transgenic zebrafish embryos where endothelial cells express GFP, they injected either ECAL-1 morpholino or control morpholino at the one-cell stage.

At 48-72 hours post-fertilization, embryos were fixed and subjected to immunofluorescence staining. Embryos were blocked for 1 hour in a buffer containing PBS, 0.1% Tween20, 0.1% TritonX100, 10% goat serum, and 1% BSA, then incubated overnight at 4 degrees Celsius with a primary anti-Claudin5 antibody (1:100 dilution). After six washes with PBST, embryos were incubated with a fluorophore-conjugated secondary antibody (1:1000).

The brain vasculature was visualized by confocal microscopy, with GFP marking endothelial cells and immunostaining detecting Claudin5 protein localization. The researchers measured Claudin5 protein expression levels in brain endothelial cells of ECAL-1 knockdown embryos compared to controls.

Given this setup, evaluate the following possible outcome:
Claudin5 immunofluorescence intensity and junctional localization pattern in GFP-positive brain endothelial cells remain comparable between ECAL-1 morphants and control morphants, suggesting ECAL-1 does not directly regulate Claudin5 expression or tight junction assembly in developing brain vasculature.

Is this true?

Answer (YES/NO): NO